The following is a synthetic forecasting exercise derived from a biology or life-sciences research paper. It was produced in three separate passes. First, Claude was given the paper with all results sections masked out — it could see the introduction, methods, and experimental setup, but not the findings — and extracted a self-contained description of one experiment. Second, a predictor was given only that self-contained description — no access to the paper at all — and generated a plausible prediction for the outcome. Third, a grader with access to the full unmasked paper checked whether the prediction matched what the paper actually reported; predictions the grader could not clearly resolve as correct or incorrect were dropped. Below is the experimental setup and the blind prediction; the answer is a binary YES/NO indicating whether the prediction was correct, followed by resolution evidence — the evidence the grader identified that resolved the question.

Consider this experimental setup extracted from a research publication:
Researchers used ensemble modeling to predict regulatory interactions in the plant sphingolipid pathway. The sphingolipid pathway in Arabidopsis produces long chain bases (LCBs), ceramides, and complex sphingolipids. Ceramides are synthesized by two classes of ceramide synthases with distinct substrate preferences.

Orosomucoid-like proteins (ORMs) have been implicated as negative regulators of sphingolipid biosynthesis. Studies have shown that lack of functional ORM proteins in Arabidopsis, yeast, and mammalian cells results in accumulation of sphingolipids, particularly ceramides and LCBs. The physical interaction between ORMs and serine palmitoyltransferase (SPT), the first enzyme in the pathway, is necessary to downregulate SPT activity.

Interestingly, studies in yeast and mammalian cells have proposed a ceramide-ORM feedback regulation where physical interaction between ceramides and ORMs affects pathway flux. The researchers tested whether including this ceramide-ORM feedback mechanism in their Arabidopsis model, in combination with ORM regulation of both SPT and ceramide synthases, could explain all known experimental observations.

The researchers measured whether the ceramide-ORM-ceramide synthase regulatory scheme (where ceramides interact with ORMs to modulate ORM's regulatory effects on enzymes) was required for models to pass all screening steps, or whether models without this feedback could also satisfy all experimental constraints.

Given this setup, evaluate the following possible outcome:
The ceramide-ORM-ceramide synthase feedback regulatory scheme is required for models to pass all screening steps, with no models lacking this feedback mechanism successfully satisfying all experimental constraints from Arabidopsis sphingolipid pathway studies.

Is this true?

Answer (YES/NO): YES